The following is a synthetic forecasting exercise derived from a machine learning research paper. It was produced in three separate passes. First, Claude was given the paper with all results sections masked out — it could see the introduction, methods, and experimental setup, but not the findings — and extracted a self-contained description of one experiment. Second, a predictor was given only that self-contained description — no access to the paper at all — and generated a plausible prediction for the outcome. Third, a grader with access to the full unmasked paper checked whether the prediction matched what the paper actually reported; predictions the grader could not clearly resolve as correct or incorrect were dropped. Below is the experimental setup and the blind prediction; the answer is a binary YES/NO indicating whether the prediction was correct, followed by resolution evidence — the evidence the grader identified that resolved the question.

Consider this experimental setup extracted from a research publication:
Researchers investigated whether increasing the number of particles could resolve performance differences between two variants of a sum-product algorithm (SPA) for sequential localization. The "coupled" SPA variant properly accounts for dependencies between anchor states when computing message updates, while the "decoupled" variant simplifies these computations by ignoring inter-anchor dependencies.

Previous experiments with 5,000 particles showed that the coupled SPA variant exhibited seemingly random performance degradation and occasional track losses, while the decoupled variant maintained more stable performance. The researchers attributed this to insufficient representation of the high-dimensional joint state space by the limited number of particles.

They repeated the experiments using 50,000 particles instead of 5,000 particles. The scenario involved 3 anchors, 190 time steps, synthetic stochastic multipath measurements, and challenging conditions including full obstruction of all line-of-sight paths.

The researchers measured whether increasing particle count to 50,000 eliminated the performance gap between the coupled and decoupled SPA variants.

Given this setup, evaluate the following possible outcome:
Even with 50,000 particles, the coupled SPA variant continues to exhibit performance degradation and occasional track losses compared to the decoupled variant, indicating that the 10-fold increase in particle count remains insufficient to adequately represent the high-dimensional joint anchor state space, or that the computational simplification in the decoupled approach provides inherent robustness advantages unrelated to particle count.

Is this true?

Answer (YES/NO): NO